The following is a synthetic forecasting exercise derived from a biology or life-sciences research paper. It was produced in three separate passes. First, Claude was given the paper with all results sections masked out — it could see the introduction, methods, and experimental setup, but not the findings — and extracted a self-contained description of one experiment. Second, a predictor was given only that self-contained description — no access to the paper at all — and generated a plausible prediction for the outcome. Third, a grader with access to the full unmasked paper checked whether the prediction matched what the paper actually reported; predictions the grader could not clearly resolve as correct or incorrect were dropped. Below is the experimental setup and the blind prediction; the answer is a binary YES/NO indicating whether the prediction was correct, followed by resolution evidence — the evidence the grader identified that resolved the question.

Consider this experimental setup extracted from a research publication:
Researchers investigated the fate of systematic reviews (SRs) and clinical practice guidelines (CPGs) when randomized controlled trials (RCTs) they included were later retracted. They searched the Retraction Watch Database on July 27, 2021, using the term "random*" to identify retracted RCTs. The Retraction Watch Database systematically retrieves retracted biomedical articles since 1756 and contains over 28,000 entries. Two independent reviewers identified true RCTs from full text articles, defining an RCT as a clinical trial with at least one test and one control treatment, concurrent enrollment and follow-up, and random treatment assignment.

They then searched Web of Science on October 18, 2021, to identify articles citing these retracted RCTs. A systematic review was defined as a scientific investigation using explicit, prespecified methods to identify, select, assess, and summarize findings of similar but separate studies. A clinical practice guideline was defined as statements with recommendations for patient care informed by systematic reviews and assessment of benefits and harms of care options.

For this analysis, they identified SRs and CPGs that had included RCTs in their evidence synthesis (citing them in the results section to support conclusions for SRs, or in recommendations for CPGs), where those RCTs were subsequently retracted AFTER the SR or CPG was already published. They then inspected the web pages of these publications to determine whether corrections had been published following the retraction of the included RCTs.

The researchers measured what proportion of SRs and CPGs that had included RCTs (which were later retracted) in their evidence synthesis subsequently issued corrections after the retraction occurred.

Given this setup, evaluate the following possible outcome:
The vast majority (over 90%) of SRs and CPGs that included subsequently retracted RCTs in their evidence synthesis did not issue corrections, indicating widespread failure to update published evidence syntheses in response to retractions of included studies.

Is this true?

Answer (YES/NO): YES